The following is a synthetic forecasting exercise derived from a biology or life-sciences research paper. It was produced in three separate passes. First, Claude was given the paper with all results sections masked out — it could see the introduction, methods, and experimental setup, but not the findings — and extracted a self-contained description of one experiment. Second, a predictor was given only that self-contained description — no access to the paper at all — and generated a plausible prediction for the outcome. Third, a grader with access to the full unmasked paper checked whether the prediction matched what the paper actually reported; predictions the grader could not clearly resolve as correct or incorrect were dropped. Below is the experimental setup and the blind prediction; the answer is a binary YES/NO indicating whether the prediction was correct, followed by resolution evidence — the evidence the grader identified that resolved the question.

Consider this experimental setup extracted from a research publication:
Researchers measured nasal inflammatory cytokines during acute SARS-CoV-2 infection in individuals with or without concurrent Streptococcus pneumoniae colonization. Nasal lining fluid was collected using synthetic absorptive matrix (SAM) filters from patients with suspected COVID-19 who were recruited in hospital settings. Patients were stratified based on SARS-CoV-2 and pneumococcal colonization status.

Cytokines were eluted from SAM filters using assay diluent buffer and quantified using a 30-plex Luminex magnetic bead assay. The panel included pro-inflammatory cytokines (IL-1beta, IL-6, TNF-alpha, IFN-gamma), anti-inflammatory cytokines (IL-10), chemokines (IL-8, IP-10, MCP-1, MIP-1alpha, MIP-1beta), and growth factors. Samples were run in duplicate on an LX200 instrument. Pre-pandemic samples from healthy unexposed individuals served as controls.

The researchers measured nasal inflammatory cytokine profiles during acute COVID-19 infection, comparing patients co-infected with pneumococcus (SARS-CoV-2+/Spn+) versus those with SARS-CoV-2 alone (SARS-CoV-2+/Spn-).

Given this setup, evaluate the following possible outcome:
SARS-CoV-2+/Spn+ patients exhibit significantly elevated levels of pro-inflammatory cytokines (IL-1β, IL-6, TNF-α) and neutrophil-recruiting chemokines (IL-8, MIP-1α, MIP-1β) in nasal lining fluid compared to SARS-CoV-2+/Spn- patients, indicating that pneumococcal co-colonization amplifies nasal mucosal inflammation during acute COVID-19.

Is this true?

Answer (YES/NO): NO